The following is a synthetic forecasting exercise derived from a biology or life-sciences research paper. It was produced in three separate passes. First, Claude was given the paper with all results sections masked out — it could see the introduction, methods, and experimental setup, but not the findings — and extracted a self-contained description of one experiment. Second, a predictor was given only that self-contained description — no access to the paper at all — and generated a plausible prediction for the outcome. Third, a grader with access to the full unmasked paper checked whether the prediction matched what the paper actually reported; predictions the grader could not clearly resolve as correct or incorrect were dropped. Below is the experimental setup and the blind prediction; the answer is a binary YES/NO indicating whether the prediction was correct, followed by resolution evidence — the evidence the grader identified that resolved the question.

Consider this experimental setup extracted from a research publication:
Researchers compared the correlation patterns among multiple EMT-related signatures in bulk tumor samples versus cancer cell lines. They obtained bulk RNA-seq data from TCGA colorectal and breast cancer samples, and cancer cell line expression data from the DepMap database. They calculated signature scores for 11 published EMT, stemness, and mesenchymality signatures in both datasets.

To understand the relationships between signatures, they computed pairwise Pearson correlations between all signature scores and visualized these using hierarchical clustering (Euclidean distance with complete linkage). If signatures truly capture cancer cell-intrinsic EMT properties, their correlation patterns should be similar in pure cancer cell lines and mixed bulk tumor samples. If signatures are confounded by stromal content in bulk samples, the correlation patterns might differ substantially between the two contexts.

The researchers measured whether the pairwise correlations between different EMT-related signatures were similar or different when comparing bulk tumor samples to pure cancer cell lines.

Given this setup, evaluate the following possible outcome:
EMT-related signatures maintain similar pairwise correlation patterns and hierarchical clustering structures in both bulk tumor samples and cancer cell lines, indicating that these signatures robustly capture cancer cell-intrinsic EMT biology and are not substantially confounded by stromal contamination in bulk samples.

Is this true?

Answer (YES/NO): NO